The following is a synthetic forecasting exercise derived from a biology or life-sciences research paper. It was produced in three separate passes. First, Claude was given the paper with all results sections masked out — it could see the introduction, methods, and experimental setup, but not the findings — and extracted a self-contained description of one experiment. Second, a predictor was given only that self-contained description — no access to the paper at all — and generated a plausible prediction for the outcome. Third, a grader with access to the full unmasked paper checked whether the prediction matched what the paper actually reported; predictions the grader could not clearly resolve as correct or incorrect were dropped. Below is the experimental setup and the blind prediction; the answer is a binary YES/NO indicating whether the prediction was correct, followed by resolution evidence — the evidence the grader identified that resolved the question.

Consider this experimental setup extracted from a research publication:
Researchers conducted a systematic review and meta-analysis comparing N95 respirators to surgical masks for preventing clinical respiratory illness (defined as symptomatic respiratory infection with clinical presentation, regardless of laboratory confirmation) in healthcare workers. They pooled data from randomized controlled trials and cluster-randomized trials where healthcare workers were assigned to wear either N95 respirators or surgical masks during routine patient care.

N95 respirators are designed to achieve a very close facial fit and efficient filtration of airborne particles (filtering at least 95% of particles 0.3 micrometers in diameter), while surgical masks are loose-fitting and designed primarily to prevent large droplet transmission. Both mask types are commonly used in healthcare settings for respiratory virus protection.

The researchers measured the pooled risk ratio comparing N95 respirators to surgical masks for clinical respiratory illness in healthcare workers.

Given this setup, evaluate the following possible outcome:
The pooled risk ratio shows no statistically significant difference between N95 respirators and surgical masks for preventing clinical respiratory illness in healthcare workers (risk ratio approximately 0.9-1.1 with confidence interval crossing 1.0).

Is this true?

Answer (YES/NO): NO